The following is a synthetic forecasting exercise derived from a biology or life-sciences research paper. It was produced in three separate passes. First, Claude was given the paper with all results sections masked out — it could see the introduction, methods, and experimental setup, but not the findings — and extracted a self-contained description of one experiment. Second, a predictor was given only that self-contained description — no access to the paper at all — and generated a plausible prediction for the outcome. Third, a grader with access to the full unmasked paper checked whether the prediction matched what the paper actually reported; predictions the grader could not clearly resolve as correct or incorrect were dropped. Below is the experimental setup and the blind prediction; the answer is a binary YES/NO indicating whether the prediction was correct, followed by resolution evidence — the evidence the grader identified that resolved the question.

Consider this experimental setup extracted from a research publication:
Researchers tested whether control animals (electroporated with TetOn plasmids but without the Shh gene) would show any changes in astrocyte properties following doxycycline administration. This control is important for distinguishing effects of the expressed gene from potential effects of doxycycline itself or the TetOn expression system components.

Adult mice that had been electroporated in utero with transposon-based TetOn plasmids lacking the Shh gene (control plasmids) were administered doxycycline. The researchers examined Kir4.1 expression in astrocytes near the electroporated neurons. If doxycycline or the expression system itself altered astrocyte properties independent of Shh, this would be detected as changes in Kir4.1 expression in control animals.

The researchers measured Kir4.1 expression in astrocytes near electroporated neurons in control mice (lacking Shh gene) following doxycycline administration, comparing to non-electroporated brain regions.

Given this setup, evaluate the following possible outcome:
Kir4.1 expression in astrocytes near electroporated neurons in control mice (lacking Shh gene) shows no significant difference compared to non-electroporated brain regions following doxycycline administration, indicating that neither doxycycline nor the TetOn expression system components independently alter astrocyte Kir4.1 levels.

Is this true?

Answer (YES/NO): YES